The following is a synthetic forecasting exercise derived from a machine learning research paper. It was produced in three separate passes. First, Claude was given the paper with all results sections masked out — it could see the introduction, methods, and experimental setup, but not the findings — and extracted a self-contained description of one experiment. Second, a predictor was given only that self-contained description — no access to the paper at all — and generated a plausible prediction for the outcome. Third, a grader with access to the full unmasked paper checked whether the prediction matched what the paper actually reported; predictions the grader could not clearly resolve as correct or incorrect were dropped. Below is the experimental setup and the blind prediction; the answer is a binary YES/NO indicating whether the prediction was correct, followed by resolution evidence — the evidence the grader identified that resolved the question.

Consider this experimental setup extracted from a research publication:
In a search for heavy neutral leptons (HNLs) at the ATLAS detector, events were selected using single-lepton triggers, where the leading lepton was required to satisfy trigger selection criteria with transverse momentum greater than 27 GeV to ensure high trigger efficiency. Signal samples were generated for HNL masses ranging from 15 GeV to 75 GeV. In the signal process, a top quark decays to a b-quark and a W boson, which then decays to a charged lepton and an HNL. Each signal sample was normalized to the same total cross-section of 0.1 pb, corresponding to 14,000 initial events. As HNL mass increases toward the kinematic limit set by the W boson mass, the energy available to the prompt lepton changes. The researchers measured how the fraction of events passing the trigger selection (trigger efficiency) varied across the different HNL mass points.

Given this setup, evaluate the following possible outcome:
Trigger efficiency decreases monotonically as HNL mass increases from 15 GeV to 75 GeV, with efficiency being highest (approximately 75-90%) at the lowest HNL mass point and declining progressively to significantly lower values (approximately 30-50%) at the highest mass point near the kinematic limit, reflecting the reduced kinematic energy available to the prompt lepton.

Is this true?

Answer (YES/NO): NO